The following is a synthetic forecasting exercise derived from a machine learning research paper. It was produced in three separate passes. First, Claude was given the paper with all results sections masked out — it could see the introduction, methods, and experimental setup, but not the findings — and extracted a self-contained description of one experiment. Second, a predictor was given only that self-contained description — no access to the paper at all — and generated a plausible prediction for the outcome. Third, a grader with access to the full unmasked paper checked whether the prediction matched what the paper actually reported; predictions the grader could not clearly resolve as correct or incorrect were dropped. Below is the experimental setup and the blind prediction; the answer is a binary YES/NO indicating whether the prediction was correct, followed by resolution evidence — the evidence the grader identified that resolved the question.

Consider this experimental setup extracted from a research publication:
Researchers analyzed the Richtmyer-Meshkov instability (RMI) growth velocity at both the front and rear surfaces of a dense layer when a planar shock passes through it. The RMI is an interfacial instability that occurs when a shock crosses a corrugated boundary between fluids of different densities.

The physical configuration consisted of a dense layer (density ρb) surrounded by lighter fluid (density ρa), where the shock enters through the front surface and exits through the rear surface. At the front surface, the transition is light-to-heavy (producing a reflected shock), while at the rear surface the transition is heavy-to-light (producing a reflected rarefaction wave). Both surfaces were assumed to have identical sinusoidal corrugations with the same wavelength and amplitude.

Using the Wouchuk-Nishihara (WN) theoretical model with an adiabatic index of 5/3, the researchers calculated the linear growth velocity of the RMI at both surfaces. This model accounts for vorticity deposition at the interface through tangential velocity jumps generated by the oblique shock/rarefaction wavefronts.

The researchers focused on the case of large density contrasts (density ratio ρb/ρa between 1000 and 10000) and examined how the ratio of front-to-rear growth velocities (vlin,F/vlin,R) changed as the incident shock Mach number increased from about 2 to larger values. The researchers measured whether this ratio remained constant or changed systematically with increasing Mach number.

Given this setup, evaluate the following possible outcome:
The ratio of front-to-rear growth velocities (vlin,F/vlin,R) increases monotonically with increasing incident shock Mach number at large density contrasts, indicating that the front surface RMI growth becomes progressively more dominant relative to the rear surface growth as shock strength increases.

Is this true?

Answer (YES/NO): YES